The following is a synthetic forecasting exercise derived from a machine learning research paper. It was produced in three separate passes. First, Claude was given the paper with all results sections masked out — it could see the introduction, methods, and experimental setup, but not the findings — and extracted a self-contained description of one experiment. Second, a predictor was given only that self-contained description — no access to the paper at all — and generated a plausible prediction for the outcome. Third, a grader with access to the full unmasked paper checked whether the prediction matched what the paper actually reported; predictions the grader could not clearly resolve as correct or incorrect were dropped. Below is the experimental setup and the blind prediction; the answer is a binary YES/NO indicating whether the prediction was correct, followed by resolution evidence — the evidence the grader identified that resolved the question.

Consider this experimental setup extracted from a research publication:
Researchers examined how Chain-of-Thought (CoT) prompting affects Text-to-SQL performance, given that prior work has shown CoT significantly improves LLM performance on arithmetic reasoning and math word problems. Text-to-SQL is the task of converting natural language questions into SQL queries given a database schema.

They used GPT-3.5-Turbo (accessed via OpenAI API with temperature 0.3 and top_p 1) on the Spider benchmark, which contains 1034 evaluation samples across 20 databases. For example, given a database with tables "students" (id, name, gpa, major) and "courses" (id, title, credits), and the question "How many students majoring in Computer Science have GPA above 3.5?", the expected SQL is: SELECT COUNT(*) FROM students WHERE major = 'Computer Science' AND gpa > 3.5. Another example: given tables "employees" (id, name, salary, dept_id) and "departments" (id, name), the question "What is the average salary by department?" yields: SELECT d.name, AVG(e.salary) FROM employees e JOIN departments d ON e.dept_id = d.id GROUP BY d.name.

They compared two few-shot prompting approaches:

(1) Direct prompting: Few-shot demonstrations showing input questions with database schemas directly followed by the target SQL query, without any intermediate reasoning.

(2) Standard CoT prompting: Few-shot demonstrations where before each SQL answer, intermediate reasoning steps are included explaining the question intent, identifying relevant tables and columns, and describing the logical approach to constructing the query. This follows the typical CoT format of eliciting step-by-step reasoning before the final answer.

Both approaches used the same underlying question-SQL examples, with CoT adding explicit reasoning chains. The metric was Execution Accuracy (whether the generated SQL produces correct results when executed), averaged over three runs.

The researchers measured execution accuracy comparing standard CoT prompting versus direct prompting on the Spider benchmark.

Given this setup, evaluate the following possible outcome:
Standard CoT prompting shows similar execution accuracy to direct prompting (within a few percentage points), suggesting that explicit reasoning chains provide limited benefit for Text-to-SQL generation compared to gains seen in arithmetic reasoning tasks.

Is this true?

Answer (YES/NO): NO